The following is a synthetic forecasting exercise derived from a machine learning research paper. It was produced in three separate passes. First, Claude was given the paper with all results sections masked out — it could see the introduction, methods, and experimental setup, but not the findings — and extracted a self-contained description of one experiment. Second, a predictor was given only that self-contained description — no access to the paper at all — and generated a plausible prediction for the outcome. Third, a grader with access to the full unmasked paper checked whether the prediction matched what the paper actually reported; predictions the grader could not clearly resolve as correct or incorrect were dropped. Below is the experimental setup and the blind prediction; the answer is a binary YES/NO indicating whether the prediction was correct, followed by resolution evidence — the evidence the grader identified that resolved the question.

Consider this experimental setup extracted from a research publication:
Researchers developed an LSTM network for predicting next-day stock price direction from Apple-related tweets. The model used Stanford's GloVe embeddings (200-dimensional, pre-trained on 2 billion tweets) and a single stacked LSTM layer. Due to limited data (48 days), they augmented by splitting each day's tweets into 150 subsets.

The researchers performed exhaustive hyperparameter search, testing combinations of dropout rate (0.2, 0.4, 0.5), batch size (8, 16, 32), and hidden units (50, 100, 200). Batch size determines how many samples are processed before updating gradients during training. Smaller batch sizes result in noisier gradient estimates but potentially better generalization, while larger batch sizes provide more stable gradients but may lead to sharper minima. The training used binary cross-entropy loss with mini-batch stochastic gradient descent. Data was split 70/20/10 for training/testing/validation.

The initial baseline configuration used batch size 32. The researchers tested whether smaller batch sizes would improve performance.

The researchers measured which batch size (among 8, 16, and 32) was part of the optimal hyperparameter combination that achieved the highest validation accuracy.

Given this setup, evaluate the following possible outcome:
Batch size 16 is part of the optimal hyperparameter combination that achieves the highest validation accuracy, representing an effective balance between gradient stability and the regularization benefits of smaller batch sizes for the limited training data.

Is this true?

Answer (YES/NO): NO